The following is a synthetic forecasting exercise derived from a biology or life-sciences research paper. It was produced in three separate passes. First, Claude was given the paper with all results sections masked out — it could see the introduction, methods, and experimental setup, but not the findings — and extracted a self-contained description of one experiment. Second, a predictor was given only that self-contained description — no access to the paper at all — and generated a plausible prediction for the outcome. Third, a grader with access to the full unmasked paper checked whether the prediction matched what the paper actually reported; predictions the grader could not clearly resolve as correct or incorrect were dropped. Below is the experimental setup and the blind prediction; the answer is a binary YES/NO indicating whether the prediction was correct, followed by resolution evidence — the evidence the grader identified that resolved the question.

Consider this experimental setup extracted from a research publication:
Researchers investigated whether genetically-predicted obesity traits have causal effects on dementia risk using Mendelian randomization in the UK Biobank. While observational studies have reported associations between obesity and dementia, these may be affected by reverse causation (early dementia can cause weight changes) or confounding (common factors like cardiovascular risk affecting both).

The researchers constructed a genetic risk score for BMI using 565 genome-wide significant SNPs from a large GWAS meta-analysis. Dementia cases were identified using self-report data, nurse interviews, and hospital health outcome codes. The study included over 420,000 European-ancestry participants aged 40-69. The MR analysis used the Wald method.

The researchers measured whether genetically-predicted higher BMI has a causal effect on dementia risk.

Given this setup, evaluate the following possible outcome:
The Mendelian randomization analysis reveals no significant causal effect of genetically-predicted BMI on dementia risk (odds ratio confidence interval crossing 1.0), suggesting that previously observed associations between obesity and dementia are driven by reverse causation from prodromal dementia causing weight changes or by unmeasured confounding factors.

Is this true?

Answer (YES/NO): NO